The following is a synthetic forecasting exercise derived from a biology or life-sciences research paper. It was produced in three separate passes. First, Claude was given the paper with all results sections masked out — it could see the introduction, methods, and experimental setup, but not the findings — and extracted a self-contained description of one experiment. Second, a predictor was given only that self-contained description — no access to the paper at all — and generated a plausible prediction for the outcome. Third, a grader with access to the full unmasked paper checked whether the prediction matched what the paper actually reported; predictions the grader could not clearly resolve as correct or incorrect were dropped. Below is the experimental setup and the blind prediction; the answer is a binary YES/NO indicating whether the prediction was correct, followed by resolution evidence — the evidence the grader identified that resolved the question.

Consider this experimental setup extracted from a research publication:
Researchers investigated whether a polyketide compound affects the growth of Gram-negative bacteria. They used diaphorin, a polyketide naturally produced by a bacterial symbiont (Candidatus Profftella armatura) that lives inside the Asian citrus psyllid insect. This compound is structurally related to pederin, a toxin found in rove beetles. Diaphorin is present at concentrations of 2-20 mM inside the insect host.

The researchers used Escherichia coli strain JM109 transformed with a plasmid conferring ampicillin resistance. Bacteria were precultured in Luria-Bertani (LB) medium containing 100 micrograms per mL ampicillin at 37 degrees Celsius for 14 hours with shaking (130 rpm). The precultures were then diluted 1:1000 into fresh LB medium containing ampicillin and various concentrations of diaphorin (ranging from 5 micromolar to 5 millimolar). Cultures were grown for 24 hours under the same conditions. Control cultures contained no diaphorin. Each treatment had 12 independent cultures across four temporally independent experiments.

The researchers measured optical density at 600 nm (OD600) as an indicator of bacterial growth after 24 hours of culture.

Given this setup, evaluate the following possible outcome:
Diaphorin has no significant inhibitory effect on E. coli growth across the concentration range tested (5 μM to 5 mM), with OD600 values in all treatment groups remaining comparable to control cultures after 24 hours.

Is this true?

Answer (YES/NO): NO